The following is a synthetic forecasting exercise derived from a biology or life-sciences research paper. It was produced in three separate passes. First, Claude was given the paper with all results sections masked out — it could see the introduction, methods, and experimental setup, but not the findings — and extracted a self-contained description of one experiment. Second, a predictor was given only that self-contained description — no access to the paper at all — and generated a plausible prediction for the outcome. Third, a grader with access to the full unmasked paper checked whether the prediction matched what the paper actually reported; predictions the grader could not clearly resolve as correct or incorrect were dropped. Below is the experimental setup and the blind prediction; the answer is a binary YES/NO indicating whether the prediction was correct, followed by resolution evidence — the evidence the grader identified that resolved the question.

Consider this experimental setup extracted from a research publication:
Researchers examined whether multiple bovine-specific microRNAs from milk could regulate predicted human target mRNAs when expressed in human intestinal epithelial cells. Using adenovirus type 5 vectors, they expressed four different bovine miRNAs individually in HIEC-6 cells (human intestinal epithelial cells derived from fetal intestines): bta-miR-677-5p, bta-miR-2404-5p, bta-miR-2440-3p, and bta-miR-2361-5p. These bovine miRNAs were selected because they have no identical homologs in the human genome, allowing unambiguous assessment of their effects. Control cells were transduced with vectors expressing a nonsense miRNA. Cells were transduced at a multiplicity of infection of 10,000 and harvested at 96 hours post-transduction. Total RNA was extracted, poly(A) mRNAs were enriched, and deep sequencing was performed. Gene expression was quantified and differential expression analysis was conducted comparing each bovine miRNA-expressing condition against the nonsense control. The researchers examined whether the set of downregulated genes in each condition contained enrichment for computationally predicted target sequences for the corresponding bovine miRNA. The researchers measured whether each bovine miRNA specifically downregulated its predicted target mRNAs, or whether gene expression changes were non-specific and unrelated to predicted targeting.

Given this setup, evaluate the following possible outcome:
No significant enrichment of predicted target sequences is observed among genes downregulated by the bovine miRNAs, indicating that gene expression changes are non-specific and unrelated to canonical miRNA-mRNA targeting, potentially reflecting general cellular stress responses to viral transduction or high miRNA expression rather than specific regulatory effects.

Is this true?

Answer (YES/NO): NO